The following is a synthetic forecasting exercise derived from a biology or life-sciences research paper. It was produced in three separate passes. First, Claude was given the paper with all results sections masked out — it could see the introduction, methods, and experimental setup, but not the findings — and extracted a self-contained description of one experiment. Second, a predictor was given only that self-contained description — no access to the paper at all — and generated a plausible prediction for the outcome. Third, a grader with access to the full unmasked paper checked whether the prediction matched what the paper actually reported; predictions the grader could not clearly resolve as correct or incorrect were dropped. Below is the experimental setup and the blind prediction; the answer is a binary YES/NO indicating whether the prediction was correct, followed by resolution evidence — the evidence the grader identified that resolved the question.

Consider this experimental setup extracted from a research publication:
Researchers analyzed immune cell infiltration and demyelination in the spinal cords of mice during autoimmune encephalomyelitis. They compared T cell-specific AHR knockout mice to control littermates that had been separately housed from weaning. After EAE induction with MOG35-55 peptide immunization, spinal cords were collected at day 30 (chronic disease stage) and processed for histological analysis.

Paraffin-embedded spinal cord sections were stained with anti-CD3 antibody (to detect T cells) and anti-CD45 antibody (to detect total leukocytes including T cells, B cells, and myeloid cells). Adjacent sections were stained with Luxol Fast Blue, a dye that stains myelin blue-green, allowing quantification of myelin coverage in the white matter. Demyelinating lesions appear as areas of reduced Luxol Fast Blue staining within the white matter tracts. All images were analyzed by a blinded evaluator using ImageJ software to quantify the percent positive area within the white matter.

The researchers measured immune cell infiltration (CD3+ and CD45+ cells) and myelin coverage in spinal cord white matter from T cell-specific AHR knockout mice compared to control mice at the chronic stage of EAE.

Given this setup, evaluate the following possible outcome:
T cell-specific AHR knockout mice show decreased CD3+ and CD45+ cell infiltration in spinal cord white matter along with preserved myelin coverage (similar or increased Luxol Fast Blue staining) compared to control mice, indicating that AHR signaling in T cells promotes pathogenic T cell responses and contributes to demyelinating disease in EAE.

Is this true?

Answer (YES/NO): YES